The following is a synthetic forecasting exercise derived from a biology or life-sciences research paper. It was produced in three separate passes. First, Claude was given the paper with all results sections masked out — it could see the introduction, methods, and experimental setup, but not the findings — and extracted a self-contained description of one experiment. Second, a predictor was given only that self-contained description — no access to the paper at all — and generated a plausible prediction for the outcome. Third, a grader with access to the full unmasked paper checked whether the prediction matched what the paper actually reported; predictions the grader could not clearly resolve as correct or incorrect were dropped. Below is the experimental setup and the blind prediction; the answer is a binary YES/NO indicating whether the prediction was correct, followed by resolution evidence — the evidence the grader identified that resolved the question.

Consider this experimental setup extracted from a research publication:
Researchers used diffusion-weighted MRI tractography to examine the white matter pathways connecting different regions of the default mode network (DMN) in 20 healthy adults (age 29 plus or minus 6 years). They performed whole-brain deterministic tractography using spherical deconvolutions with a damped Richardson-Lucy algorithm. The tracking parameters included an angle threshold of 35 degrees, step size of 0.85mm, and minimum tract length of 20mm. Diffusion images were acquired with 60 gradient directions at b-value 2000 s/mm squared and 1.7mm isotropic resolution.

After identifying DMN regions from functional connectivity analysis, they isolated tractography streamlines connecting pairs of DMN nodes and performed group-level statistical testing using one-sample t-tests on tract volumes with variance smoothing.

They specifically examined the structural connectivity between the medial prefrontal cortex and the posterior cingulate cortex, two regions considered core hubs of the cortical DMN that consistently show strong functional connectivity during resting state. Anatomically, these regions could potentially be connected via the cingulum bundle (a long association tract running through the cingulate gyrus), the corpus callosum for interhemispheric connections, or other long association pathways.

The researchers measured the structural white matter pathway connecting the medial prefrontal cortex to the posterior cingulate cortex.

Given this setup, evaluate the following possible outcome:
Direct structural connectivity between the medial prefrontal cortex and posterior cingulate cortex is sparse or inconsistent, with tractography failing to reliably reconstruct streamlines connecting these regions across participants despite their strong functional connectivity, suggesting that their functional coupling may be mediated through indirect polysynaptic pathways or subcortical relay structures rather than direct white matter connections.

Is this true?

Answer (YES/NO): NO